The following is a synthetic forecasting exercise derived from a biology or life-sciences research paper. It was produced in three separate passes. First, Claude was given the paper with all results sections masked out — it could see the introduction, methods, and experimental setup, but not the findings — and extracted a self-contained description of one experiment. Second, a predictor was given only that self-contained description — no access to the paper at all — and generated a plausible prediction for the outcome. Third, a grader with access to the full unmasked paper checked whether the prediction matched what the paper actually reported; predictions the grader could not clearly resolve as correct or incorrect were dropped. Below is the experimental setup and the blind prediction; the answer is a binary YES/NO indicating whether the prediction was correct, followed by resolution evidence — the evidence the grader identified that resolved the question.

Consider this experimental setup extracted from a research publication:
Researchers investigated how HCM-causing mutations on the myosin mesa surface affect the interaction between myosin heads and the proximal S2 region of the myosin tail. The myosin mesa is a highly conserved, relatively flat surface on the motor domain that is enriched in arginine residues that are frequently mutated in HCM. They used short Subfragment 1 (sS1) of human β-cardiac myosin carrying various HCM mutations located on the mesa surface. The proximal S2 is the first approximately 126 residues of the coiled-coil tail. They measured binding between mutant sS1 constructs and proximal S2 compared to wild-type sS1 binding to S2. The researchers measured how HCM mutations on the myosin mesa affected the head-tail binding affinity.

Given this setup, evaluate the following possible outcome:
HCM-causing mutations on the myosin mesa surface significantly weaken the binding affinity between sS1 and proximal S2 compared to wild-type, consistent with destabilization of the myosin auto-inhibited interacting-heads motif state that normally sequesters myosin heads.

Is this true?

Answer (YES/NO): YES